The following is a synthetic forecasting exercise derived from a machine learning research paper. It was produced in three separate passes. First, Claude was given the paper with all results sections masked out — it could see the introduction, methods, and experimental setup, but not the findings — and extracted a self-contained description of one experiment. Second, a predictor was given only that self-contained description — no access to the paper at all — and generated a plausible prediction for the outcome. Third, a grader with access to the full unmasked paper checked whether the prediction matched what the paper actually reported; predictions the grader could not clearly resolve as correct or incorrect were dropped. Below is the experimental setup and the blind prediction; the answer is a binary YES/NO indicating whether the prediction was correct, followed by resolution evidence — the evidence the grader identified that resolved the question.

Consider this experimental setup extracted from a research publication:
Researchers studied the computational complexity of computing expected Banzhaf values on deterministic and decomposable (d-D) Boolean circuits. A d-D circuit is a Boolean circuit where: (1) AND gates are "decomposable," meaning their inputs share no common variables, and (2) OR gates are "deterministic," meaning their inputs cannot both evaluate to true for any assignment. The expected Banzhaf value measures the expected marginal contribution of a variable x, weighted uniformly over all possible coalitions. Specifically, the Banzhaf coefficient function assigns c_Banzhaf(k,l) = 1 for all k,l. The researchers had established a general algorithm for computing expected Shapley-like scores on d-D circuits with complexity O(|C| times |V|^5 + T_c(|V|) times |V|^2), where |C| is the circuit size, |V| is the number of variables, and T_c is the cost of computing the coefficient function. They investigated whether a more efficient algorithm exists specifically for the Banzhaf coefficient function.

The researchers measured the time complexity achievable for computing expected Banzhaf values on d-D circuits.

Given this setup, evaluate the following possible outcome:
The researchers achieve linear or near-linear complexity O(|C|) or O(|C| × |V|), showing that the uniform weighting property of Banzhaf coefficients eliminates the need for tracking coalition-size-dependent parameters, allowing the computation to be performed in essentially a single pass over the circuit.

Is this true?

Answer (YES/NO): YES